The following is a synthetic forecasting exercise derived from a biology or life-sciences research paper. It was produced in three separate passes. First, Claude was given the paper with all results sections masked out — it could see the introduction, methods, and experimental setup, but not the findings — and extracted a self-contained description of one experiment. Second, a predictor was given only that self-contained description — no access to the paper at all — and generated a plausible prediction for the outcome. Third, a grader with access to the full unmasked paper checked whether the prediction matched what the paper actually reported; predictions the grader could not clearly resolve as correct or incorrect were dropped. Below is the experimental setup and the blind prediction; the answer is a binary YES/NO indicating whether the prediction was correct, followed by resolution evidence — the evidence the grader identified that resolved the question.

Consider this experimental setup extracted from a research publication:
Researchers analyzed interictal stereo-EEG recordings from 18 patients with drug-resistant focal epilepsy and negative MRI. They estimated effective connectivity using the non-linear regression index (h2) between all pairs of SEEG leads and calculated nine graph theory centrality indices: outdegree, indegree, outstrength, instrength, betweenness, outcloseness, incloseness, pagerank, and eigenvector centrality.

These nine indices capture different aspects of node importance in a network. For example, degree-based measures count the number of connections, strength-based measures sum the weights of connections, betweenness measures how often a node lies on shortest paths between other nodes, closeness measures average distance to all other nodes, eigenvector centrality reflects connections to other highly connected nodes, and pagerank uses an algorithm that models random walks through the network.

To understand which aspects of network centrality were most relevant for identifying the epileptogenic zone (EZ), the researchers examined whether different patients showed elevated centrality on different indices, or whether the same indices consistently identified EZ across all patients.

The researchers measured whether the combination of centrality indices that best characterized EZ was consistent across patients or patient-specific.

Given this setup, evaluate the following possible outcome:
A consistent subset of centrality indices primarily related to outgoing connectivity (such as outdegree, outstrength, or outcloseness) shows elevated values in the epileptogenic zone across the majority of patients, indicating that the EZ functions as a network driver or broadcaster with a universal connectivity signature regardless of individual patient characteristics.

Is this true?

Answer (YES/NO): NO